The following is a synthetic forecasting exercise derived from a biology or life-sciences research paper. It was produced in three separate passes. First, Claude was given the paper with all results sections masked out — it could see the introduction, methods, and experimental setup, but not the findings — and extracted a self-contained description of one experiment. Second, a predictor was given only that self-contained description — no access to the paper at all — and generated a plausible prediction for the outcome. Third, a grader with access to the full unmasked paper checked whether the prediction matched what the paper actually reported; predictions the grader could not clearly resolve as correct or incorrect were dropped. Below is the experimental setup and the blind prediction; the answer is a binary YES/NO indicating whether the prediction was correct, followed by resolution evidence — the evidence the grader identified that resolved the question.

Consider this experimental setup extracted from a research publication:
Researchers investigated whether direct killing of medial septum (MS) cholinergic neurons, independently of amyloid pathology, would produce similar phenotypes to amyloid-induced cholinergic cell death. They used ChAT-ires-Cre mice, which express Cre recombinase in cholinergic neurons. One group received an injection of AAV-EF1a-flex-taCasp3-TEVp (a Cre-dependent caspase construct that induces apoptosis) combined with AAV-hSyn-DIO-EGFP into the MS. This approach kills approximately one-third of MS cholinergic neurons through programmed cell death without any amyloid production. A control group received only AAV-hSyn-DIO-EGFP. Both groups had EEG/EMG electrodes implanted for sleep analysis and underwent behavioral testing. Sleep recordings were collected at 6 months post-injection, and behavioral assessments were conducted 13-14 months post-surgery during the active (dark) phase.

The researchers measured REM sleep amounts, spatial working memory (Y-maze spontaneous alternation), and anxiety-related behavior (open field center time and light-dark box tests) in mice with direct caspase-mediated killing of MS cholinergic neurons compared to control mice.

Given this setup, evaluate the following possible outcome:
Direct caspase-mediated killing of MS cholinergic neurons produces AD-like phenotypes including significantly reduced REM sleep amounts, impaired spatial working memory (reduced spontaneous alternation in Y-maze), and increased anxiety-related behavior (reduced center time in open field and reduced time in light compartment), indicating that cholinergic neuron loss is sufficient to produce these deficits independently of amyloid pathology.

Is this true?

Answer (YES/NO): NO